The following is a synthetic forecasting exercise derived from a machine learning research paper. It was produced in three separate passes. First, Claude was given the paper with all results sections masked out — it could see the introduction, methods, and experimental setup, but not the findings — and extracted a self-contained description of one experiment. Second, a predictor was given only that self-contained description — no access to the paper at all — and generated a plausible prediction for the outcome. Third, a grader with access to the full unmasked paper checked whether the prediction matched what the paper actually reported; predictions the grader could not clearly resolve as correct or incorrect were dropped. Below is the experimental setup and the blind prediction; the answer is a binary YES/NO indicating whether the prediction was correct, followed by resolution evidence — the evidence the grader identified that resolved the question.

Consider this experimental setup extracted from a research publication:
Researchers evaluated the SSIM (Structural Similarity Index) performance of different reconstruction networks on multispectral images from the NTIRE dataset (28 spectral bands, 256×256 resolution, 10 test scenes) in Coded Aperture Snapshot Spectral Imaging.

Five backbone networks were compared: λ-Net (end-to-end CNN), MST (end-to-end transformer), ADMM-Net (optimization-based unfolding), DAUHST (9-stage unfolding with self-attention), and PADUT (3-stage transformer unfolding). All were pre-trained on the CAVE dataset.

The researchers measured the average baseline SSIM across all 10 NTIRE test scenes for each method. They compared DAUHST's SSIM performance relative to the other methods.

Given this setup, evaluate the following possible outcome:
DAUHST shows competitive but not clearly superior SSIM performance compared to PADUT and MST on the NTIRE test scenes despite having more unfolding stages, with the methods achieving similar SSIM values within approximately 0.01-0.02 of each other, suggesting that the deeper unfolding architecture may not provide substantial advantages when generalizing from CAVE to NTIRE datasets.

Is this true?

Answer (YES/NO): NO